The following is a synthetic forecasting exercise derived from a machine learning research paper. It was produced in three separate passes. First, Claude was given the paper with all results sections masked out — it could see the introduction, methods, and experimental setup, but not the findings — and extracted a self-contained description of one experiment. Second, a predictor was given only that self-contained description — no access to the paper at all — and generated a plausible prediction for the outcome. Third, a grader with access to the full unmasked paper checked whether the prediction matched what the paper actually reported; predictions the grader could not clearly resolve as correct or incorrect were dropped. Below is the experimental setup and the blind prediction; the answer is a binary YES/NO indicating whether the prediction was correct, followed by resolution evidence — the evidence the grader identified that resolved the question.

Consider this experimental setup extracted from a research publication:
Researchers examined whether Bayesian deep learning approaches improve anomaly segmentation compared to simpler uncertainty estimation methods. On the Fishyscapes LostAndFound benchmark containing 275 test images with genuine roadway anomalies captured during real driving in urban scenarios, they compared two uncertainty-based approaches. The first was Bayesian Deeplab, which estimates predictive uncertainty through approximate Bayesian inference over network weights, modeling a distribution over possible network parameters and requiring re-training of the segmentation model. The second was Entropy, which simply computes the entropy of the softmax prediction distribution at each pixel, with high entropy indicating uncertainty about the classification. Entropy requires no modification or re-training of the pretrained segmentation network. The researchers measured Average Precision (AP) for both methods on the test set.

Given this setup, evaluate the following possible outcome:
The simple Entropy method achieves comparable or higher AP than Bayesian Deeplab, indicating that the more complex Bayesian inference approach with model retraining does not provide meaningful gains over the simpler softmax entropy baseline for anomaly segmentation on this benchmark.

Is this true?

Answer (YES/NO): NO